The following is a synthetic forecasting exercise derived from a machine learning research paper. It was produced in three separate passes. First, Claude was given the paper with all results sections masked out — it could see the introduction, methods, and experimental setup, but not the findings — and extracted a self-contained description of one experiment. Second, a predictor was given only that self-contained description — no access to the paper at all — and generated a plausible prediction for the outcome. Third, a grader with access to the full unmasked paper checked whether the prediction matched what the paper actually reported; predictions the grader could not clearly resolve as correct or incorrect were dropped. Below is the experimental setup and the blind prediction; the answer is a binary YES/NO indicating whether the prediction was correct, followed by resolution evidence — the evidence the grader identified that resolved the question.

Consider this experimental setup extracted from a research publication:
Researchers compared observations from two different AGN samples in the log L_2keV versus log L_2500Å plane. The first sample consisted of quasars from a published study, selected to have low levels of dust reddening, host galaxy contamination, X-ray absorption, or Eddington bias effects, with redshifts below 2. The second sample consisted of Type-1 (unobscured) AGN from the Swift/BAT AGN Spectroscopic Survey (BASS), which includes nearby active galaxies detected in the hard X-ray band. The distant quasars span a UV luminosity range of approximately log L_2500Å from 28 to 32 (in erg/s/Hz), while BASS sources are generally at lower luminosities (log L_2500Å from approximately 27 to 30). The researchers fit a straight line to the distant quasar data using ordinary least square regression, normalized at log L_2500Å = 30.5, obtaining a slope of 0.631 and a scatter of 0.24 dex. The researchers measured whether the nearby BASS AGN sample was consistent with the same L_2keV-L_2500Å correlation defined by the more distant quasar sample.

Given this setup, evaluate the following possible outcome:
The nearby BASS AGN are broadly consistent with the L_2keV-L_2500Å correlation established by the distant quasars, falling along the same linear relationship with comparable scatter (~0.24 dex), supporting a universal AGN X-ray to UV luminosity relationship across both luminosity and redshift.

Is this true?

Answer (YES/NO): YES